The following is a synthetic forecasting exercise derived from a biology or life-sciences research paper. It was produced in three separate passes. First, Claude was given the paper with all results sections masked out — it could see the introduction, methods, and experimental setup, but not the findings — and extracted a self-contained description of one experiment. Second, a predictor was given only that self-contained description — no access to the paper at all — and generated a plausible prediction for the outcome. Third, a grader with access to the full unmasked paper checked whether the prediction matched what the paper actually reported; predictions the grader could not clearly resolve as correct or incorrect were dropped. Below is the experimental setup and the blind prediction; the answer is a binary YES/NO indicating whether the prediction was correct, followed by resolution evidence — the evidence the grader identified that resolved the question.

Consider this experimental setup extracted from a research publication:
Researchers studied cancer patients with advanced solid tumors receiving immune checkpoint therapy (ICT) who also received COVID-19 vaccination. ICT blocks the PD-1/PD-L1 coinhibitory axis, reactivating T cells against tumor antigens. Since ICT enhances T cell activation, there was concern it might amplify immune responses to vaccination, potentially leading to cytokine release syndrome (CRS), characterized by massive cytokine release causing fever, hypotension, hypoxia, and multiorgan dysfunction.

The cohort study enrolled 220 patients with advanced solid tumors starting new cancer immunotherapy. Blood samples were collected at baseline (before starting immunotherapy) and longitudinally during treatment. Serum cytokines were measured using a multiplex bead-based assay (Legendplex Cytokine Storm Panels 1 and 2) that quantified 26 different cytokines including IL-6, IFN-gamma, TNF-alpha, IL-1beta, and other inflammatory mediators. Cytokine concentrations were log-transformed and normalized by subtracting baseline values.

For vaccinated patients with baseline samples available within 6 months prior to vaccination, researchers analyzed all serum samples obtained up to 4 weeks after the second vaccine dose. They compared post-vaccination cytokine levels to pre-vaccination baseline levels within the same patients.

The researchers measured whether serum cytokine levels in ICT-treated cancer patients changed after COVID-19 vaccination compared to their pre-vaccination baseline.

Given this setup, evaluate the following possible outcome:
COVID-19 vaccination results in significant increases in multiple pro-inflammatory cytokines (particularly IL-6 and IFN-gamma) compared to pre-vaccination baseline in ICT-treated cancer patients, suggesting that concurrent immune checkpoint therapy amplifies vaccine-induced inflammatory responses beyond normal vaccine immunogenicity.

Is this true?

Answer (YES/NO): NO